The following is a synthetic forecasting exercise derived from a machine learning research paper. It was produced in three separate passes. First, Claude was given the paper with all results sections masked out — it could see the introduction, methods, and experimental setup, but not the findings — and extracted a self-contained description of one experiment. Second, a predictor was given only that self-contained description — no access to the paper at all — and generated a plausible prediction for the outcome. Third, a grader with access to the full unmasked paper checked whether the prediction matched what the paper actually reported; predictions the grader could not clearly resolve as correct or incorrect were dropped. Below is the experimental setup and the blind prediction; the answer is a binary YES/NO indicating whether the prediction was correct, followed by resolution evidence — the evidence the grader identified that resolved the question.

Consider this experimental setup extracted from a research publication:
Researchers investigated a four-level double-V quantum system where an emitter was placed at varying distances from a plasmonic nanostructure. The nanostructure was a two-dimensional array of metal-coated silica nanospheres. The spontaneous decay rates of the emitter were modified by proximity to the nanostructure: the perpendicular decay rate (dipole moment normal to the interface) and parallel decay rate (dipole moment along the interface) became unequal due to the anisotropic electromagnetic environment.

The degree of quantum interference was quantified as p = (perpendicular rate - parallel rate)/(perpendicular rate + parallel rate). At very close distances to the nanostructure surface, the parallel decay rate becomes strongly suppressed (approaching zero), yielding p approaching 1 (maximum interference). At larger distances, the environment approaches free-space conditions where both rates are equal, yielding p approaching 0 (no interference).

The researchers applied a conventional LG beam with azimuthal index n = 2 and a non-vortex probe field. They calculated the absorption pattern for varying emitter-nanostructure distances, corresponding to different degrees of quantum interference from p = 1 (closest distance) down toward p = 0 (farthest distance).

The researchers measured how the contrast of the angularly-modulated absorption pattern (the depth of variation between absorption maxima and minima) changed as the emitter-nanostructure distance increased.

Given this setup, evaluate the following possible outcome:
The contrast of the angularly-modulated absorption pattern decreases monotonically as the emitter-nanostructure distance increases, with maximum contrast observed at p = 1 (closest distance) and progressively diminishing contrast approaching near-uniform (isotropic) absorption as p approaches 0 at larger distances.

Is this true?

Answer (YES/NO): YES